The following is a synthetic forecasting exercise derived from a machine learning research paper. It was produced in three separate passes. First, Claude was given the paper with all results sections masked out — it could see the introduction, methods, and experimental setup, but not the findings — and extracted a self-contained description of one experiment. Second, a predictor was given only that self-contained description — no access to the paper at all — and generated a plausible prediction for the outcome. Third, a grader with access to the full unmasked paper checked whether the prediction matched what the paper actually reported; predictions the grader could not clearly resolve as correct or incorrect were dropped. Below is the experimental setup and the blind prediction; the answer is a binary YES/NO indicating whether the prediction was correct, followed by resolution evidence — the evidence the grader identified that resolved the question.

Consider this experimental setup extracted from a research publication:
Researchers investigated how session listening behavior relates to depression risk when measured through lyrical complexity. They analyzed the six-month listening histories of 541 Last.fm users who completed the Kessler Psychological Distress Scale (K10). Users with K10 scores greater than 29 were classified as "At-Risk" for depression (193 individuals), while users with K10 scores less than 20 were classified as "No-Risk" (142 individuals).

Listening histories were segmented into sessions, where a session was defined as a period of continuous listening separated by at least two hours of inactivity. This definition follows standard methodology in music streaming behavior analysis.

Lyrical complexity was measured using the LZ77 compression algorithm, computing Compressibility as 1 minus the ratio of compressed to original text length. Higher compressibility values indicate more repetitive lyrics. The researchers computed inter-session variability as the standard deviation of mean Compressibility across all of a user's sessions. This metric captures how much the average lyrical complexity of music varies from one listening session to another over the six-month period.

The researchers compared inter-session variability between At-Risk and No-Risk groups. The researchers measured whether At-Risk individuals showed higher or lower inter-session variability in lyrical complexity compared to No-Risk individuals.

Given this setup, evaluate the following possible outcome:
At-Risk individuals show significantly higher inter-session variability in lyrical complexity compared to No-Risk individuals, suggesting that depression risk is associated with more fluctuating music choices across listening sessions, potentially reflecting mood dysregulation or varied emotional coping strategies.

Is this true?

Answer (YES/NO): NO